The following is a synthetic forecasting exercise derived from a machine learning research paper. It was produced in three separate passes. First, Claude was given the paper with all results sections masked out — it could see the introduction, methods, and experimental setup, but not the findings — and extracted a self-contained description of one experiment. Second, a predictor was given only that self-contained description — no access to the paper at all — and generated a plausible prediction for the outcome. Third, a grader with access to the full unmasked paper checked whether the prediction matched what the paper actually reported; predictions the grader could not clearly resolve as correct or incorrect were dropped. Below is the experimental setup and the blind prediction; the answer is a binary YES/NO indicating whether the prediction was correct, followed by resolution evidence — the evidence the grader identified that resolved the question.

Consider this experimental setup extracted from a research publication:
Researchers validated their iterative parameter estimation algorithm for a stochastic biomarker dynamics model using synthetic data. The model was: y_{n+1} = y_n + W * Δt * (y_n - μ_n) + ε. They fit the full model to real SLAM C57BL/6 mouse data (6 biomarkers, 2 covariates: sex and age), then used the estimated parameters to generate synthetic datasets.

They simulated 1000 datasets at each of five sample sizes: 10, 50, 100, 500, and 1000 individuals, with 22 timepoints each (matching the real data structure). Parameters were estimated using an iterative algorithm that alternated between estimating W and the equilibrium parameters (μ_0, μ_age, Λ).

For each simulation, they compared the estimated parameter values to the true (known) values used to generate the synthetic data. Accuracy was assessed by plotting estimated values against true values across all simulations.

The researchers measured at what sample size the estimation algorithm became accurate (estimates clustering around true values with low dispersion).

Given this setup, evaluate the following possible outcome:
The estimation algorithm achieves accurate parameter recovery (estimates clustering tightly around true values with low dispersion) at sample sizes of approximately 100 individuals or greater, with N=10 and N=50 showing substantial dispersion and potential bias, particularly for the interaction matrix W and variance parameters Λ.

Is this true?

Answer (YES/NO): NO